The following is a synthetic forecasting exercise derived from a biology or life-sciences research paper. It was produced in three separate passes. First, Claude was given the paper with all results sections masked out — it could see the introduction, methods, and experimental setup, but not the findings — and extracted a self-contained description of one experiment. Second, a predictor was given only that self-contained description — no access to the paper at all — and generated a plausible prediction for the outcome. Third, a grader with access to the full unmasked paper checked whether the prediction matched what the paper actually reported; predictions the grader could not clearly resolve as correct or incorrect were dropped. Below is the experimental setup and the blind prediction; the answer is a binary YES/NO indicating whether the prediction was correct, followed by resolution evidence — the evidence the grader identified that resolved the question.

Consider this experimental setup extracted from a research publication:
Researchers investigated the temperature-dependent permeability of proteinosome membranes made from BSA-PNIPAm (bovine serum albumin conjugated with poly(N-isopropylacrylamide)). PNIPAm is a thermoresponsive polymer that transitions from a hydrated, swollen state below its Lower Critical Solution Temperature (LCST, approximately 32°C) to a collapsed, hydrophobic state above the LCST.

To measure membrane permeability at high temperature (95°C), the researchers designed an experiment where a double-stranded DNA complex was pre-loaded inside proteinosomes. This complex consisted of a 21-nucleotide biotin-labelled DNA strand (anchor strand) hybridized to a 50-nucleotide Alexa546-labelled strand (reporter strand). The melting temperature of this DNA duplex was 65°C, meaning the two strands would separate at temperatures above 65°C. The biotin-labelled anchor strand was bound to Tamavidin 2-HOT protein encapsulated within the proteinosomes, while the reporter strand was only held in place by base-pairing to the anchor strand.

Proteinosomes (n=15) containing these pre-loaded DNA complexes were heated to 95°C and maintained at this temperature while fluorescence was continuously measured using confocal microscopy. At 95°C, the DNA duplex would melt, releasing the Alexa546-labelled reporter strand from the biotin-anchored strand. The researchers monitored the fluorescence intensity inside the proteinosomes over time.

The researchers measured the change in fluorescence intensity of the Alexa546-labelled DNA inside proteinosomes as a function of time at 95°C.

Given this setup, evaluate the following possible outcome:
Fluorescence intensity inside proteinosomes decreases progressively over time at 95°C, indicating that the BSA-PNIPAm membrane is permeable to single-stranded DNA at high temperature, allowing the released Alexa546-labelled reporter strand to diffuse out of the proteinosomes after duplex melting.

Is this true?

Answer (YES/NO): NO